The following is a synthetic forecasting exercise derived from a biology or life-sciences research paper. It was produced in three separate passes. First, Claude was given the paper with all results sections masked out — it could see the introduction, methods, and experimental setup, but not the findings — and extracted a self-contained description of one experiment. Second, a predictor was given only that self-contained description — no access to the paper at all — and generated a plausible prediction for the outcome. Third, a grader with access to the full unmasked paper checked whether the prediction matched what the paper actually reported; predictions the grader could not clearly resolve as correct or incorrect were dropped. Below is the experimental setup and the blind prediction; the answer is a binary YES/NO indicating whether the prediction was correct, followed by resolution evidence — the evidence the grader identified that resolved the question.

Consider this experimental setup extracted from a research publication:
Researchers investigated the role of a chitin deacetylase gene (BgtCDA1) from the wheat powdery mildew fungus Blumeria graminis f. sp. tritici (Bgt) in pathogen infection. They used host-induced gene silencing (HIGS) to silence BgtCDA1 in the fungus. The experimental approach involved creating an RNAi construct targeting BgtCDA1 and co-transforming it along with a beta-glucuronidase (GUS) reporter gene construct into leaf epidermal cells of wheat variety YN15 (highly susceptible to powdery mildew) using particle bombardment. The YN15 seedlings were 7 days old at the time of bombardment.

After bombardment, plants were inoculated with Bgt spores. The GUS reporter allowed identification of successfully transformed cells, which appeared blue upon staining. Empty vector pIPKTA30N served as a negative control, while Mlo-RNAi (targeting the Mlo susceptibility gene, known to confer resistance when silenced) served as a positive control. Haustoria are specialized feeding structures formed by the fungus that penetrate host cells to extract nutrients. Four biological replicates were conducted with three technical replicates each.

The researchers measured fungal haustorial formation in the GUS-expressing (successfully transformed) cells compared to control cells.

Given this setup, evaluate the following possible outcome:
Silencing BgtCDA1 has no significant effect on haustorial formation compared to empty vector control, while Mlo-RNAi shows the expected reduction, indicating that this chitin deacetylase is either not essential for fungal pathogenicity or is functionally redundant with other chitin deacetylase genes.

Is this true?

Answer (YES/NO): NO